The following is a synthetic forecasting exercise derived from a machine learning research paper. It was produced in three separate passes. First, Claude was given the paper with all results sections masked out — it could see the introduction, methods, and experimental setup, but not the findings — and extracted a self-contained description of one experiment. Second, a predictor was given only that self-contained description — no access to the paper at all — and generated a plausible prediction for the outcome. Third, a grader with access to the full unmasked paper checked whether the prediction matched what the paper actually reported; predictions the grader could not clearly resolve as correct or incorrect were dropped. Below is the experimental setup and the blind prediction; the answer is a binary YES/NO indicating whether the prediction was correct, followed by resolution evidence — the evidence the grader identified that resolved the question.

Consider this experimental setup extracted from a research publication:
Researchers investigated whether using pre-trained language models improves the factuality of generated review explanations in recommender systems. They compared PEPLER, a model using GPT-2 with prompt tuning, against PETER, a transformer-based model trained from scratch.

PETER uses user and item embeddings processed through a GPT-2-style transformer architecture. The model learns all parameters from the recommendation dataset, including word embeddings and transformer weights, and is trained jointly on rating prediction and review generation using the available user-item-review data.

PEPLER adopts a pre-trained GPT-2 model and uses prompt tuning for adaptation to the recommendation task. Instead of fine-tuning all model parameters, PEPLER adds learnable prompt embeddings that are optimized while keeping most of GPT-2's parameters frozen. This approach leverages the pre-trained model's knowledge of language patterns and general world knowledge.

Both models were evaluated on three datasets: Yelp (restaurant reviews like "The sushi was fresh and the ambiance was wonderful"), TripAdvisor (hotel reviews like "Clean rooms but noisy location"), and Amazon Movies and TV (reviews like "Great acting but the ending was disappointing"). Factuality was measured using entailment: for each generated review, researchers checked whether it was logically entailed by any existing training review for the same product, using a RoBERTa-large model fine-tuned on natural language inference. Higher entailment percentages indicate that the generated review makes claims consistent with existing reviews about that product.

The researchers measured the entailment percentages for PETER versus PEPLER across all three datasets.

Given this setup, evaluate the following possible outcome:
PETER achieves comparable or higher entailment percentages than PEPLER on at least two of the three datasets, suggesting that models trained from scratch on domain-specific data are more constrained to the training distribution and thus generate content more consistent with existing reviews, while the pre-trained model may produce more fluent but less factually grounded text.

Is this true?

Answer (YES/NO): YES